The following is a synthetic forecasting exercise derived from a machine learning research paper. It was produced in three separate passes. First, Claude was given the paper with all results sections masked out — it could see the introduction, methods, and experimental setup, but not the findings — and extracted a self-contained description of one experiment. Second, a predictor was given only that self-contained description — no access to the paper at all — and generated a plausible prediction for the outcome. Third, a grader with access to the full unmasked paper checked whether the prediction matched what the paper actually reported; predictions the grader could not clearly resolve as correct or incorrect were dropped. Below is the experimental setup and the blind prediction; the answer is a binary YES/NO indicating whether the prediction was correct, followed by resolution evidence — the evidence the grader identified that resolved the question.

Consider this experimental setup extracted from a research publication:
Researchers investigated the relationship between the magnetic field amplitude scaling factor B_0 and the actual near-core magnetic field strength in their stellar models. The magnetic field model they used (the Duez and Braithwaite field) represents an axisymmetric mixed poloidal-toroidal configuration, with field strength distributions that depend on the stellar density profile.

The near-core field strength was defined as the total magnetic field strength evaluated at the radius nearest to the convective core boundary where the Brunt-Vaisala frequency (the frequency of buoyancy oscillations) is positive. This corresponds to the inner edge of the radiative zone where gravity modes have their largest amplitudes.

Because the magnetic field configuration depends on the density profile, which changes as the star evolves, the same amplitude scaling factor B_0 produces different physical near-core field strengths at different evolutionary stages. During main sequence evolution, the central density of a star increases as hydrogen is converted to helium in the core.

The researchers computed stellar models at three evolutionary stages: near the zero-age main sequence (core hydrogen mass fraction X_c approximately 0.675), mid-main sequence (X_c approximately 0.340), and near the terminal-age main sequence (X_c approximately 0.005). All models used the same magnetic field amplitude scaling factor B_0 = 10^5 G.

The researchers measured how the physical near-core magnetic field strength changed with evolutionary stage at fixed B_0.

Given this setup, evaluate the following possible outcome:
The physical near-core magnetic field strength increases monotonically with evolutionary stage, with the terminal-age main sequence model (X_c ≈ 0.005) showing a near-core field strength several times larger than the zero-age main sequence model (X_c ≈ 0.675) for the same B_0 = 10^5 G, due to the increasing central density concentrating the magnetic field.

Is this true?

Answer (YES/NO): NO